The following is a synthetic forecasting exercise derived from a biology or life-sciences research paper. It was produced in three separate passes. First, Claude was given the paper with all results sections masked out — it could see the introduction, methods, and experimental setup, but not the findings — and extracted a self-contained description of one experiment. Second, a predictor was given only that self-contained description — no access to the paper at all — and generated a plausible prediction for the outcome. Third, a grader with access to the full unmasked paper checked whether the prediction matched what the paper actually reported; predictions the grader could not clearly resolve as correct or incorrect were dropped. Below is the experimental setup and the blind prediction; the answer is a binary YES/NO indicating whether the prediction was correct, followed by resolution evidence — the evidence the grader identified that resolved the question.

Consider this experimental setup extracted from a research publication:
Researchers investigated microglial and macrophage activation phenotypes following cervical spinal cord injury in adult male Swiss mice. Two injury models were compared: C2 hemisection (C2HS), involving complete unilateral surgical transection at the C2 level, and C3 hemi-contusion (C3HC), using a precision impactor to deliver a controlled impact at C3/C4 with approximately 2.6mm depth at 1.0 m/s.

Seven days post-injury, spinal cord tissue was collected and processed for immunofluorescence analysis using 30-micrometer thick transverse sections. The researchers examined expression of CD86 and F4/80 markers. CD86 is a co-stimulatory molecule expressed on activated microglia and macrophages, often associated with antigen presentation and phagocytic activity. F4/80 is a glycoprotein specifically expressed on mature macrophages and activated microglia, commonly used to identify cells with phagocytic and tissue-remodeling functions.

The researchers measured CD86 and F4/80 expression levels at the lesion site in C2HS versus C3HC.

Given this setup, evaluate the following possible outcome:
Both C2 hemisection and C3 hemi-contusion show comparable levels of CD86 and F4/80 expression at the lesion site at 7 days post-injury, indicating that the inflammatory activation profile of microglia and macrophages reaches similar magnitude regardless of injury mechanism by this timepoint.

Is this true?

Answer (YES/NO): NO